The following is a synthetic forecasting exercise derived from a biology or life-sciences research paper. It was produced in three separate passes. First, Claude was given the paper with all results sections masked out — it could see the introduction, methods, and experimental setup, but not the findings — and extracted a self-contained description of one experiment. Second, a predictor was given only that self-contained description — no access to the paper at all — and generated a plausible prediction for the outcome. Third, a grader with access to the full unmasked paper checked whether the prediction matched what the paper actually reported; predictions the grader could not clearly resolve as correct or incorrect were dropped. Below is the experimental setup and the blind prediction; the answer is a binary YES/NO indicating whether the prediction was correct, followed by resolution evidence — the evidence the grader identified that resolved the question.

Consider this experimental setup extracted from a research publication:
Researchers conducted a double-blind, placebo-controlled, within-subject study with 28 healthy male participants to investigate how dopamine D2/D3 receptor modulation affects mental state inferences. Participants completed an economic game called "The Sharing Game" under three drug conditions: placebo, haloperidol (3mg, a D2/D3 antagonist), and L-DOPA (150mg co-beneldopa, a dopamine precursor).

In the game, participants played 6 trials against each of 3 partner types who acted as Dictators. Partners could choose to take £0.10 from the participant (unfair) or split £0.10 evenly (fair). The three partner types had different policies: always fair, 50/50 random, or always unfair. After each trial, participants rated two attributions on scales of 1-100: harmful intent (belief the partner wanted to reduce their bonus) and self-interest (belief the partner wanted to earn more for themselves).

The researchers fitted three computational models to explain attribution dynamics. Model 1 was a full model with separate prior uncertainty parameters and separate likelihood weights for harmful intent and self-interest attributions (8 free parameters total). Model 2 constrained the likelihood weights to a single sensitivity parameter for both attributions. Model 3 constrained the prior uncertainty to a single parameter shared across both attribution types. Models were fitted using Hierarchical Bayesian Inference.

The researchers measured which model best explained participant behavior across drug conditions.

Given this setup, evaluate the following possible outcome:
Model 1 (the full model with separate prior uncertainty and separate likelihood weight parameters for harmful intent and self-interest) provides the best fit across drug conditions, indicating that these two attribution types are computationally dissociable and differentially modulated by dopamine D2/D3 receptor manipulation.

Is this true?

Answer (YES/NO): NO